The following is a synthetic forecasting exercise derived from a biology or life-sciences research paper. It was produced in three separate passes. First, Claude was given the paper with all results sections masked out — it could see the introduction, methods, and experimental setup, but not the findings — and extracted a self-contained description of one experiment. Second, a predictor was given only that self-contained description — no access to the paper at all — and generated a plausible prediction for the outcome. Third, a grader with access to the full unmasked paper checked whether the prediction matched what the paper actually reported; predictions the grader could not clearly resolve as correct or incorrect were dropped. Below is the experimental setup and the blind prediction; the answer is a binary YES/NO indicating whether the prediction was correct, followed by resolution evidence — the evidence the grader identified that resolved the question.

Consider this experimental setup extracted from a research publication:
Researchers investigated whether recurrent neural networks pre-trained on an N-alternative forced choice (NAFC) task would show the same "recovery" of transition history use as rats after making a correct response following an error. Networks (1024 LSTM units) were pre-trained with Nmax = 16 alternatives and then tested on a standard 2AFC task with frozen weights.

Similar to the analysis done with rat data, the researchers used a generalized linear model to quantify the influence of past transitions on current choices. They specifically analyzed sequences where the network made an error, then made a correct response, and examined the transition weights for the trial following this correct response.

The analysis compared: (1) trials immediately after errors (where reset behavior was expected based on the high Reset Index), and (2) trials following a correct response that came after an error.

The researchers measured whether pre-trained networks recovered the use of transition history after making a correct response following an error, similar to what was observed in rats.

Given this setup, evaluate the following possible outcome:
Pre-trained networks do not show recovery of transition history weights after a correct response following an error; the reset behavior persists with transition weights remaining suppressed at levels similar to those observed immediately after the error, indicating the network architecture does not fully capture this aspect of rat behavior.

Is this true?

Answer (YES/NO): NO